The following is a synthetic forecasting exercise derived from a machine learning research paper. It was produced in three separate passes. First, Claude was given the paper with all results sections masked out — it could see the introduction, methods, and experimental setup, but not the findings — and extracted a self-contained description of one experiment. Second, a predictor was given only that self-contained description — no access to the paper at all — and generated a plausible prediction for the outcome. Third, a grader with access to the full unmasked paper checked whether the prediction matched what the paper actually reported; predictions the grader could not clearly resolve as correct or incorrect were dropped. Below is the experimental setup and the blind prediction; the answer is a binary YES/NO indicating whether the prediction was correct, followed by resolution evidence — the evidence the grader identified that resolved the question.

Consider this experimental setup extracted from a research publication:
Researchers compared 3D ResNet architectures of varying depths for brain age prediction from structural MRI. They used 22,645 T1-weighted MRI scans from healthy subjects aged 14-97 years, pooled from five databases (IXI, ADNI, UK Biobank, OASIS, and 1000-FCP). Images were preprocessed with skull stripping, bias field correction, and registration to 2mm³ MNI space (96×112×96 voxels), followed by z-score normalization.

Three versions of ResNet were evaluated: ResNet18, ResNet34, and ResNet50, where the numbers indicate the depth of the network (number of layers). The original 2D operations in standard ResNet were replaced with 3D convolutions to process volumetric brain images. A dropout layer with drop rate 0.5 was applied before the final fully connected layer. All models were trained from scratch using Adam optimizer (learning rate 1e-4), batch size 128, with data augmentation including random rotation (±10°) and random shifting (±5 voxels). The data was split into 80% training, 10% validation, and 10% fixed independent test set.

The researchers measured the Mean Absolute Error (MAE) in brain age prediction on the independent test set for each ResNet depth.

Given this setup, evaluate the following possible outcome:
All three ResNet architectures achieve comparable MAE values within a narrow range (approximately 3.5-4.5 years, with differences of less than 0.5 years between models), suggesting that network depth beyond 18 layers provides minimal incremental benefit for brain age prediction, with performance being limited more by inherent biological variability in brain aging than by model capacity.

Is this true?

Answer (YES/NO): NO